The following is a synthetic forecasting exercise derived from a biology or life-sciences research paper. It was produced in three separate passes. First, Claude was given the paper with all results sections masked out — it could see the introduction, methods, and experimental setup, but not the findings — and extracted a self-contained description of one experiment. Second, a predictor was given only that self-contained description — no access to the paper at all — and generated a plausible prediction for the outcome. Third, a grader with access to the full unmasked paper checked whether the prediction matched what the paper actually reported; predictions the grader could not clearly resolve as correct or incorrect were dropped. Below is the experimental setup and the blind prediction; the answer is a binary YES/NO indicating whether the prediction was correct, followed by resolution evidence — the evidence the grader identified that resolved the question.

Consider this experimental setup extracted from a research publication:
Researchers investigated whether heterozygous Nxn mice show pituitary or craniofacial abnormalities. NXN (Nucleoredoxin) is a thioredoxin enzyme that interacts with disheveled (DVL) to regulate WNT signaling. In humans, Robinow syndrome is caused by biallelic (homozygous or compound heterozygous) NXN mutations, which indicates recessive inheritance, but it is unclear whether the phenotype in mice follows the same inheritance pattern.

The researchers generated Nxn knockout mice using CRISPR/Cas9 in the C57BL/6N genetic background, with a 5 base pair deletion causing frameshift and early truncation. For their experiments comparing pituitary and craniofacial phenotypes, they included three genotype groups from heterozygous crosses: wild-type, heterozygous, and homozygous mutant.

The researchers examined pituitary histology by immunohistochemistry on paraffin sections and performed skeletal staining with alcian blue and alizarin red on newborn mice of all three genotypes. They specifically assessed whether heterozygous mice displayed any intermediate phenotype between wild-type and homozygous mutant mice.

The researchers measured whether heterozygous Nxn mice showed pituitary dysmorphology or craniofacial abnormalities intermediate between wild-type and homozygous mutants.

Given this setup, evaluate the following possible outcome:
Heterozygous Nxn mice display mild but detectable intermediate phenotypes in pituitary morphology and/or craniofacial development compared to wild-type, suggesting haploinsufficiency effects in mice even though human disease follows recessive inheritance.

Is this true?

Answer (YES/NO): NO